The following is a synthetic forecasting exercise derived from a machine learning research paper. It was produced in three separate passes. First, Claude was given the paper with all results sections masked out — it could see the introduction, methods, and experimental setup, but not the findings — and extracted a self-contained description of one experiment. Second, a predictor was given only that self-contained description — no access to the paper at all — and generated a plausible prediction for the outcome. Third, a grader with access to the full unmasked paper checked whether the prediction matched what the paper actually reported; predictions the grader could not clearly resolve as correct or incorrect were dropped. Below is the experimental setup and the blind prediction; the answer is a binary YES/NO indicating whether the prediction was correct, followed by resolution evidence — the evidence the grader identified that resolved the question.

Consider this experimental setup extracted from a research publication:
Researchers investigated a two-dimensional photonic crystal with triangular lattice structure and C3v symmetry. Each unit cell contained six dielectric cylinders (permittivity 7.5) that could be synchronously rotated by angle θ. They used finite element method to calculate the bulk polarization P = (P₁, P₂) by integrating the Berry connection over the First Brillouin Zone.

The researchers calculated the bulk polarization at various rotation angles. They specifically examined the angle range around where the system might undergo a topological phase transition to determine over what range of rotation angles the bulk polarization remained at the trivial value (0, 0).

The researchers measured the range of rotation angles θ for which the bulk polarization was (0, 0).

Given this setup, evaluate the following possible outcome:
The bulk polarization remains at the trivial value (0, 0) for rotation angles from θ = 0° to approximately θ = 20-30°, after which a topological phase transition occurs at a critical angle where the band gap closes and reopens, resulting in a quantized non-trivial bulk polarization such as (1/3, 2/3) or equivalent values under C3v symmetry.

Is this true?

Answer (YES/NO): NO